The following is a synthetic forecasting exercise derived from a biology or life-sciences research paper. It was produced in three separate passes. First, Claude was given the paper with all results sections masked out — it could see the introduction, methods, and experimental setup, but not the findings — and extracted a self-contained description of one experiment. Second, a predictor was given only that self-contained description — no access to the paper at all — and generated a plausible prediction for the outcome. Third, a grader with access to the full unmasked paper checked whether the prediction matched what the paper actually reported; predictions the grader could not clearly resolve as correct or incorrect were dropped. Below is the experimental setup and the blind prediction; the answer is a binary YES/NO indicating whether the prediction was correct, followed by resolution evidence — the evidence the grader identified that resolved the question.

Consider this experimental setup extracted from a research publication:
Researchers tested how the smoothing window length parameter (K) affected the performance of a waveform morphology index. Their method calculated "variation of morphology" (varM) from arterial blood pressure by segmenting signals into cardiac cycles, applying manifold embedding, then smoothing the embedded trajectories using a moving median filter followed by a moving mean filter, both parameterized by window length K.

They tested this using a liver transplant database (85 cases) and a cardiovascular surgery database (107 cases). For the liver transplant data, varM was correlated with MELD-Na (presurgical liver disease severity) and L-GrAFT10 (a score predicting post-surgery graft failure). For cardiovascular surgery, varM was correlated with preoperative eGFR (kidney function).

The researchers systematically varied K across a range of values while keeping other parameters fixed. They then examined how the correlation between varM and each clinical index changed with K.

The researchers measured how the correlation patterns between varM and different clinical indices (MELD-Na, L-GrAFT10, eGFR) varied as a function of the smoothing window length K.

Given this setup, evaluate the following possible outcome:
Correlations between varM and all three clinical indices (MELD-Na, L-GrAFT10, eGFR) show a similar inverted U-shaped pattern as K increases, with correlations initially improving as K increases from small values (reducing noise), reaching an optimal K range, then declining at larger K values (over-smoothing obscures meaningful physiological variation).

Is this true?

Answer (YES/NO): NO